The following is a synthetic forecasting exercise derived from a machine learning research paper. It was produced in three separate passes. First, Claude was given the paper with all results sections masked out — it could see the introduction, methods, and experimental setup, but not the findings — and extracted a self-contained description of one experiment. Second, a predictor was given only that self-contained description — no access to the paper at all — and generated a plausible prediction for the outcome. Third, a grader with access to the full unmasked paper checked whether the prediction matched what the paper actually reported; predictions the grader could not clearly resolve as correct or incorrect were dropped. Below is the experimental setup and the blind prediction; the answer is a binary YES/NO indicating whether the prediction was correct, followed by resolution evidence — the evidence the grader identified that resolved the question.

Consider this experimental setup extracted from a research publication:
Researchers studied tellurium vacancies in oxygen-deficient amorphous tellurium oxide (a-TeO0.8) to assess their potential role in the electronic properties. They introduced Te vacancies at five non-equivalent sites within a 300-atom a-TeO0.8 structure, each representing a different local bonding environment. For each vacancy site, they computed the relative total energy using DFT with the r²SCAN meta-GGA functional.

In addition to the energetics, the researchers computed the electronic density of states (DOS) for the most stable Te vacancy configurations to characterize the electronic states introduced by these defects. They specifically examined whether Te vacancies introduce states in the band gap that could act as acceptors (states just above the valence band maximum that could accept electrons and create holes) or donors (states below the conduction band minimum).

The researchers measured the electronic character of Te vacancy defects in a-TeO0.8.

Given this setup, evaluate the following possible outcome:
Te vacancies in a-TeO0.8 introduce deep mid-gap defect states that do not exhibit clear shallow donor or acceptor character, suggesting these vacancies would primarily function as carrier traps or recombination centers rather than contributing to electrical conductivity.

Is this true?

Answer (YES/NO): NO